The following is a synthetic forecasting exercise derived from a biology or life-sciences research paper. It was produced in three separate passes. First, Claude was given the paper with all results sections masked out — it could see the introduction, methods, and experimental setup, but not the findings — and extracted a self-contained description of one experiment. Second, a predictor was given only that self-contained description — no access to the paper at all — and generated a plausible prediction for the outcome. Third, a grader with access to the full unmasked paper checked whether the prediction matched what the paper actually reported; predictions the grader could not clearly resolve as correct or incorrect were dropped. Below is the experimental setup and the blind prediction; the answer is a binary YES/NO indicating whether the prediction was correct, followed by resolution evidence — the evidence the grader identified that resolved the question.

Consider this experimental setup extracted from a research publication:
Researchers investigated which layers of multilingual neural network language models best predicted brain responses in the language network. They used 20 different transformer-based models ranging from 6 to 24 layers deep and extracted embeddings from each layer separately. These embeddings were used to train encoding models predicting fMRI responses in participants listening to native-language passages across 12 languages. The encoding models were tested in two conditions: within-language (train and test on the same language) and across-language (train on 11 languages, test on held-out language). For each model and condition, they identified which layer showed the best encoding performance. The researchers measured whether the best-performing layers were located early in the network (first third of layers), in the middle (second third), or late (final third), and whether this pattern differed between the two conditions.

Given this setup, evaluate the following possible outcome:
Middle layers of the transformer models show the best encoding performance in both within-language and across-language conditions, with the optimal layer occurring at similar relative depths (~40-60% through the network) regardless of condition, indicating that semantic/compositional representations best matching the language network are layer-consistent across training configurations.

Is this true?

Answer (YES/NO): NO